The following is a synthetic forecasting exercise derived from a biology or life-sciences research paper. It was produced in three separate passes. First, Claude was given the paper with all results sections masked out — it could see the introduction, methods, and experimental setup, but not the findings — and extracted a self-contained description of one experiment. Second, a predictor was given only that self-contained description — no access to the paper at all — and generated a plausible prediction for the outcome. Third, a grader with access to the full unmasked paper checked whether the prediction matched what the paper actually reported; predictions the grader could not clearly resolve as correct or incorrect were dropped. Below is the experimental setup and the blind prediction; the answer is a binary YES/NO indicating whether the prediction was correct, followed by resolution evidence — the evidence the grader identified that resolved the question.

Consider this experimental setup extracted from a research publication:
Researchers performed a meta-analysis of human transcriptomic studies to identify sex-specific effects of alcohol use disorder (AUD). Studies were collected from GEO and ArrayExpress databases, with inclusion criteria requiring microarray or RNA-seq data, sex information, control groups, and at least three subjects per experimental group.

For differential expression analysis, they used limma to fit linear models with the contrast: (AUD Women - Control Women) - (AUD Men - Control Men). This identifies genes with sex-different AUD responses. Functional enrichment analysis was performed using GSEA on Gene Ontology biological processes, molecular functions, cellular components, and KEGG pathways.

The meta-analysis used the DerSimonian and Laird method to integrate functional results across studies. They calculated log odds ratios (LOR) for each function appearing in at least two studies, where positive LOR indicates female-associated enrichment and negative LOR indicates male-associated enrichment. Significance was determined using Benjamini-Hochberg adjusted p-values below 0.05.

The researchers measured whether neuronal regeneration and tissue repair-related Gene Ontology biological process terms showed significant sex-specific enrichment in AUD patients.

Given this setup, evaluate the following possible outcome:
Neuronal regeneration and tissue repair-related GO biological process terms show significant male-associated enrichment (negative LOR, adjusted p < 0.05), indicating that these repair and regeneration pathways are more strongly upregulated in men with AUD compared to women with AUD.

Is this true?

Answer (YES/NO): YES